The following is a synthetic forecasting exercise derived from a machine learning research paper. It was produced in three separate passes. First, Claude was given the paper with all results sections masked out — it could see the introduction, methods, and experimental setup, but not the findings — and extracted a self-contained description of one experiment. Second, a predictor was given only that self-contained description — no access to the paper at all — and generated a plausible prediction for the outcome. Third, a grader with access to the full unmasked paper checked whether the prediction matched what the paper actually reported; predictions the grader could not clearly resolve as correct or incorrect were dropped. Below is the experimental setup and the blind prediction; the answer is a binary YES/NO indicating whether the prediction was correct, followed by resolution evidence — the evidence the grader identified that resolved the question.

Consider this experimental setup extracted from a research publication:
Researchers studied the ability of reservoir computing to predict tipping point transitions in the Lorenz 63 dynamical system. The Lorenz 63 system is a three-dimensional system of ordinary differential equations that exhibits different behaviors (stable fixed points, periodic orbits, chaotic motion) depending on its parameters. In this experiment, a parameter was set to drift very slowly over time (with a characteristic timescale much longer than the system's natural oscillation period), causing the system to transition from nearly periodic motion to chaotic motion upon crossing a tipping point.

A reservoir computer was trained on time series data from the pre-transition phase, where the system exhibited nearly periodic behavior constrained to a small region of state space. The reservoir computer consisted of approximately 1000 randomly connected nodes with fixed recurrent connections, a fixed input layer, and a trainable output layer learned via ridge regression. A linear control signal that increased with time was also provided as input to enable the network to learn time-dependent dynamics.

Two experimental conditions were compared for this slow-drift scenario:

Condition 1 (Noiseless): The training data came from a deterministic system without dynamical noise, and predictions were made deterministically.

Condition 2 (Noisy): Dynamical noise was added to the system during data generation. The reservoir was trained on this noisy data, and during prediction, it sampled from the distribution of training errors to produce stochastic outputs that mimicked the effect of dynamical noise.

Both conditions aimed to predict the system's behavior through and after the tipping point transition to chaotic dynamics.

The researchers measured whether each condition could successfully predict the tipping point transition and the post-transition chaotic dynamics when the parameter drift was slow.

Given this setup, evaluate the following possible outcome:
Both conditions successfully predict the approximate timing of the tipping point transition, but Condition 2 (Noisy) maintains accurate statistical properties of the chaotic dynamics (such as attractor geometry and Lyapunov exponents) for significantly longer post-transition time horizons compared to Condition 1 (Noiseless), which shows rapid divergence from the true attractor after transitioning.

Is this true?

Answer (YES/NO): NO